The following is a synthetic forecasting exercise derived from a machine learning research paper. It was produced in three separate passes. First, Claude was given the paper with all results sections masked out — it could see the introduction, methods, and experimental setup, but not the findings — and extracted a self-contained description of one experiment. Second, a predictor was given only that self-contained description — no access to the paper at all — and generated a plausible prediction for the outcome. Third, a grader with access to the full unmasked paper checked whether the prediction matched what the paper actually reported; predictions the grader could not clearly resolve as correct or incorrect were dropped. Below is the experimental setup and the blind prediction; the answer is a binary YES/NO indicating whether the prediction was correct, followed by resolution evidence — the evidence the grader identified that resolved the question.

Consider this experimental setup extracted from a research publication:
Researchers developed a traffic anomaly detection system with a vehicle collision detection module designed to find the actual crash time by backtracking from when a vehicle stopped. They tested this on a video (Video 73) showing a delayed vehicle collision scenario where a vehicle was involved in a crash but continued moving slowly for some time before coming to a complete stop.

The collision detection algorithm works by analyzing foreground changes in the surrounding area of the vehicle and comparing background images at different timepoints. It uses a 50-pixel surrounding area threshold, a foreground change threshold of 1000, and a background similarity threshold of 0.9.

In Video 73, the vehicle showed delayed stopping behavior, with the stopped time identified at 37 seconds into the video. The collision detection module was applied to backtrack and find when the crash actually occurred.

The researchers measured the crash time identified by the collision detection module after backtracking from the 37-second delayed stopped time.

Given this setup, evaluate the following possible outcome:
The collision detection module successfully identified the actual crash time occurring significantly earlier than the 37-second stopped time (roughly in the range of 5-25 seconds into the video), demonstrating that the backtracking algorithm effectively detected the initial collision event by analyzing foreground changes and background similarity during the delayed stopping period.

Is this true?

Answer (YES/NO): YES